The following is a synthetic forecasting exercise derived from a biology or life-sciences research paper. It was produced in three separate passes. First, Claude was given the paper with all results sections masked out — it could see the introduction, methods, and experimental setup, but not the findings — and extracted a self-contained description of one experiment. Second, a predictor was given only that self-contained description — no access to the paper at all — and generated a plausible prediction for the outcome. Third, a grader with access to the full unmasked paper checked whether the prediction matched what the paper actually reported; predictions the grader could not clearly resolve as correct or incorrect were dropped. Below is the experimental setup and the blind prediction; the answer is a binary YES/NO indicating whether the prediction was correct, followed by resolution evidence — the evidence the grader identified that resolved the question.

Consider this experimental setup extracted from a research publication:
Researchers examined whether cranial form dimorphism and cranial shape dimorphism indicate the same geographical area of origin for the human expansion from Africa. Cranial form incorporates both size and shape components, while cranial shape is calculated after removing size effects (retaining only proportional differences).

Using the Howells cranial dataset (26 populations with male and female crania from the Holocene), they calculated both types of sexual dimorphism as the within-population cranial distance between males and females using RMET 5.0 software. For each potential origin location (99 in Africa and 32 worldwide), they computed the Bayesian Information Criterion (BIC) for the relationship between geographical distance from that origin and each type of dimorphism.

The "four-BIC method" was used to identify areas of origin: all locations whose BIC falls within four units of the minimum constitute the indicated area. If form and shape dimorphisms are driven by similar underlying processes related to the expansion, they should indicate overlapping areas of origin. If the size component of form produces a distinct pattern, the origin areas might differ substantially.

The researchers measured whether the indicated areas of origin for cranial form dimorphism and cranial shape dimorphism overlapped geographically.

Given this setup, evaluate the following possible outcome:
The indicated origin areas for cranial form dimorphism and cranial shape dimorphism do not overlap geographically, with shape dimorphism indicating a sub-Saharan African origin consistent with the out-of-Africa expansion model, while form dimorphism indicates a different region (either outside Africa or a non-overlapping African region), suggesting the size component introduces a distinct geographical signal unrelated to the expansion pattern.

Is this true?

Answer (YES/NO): NO